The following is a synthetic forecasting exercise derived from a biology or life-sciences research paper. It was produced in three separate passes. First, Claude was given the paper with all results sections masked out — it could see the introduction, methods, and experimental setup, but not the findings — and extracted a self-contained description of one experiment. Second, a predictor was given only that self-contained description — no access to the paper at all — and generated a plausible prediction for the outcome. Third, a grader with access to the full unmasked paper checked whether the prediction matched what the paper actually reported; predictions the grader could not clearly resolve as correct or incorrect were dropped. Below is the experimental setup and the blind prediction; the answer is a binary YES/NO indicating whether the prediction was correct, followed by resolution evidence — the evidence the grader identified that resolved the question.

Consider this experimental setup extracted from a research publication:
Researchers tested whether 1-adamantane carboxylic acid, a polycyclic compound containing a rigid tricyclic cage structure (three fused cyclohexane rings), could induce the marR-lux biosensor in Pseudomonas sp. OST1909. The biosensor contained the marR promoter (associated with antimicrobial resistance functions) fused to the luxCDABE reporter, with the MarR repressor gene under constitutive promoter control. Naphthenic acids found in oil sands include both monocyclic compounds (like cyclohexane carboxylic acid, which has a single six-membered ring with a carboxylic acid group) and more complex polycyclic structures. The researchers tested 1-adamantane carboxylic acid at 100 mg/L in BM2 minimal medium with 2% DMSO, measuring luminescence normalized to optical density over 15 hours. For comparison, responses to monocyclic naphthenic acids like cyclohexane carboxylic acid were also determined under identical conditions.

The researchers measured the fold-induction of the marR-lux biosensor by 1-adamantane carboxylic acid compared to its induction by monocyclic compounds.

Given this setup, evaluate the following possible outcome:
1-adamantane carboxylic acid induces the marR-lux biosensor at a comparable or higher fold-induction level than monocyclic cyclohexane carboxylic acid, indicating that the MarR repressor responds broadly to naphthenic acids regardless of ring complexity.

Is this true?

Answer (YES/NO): YES